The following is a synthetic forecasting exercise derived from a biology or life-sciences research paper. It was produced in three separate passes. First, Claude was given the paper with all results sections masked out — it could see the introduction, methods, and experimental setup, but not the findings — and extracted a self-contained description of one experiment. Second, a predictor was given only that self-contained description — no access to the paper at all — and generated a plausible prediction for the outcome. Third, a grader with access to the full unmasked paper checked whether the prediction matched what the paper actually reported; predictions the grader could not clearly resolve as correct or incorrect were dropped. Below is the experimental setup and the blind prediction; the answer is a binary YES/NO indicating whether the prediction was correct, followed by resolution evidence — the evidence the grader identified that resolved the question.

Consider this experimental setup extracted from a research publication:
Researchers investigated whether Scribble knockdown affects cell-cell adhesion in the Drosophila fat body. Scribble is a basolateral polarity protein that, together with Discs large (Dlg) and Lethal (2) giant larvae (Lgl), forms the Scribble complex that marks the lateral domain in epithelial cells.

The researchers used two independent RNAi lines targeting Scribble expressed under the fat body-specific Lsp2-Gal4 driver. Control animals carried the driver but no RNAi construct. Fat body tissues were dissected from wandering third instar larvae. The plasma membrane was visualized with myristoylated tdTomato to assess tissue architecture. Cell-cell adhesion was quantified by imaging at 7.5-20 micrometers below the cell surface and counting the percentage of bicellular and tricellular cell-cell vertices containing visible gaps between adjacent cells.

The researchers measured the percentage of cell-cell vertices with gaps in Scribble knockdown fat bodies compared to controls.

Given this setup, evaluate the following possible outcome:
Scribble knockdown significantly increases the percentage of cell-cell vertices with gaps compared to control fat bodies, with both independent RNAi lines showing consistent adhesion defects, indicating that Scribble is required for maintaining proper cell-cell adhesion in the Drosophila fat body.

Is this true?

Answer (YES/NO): YES